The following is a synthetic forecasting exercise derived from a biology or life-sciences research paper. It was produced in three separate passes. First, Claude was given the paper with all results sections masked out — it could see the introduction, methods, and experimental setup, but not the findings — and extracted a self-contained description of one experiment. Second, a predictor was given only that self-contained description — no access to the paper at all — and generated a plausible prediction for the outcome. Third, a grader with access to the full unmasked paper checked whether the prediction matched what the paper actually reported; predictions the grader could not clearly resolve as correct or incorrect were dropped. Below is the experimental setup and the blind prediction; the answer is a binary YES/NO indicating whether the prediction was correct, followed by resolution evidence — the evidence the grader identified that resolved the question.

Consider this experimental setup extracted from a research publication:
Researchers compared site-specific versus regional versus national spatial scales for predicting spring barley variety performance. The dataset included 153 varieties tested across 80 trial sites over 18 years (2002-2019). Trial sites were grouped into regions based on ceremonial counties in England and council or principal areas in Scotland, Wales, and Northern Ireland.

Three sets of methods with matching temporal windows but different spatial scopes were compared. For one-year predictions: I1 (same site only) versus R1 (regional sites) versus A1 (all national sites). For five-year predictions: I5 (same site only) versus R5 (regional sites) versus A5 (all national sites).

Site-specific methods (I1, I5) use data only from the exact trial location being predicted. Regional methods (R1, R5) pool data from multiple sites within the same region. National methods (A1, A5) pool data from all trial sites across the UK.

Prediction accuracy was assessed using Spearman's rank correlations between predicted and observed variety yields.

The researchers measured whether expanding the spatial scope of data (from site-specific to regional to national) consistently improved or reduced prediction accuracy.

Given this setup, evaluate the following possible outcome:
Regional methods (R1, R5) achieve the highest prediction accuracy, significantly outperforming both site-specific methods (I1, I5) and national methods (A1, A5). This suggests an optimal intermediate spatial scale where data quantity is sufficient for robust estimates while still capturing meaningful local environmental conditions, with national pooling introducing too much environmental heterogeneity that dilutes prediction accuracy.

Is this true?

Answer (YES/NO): NO